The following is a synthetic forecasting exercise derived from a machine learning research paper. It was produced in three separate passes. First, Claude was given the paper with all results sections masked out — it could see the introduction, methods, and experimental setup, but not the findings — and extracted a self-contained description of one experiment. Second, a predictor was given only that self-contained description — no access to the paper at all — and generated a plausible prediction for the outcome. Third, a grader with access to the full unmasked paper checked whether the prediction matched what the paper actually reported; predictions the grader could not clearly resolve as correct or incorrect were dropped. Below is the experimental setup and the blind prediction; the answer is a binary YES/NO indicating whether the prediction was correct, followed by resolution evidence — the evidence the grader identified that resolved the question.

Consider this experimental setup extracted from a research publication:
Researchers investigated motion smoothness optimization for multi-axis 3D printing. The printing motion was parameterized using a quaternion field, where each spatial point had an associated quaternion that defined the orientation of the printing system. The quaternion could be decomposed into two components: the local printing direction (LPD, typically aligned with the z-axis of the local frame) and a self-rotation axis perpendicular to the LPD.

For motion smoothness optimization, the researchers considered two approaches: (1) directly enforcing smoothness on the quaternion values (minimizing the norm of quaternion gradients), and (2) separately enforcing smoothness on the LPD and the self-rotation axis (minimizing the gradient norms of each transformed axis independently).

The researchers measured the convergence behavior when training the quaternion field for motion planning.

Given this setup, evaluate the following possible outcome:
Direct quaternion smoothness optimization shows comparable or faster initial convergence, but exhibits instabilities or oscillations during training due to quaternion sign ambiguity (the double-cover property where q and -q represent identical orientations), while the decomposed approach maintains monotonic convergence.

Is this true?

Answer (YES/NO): NO